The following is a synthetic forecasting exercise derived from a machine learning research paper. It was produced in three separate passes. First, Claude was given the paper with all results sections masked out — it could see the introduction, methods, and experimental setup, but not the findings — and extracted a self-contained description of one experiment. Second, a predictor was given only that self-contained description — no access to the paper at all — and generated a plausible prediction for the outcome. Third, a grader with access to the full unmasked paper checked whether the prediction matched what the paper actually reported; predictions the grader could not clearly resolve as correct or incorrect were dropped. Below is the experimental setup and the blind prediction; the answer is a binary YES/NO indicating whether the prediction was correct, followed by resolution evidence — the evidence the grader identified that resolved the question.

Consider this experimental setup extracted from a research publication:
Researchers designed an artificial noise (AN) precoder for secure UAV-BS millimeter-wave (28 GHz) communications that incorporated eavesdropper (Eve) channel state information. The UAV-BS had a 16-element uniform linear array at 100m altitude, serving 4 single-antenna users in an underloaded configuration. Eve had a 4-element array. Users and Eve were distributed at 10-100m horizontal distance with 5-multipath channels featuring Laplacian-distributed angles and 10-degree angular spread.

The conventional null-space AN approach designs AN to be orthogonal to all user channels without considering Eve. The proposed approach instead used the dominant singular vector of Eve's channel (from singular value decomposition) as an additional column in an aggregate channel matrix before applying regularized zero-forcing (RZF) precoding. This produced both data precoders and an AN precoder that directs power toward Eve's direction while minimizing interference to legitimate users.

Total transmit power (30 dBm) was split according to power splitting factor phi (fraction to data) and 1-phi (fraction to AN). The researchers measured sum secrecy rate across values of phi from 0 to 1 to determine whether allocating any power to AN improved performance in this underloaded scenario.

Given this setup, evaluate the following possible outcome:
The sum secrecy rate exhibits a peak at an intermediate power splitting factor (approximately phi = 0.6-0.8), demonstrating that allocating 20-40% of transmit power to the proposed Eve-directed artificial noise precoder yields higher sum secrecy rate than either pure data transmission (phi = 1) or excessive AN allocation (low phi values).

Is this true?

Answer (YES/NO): NO